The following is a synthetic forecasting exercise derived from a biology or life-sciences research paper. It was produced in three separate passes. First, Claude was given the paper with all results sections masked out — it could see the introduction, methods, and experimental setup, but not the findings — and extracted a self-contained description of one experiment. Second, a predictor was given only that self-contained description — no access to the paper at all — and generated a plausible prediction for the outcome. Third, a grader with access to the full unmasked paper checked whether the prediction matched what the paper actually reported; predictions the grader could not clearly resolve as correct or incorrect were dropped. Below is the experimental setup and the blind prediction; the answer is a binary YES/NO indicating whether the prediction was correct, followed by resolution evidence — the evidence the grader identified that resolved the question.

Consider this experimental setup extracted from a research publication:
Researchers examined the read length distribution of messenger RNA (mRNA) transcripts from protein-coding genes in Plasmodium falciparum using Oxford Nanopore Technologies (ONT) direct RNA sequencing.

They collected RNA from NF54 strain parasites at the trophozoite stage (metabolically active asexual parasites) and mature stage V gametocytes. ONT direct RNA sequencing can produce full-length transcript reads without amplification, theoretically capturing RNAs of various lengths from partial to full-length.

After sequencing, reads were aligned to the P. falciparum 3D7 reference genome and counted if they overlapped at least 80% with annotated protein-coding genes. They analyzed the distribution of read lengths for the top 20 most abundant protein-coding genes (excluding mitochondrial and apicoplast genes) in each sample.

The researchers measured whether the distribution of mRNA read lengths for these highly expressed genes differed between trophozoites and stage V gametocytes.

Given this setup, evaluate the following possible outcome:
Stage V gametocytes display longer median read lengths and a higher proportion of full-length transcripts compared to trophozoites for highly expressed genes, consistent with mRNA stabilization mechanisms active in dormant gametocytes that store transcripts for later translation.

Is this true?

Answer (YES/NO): NO